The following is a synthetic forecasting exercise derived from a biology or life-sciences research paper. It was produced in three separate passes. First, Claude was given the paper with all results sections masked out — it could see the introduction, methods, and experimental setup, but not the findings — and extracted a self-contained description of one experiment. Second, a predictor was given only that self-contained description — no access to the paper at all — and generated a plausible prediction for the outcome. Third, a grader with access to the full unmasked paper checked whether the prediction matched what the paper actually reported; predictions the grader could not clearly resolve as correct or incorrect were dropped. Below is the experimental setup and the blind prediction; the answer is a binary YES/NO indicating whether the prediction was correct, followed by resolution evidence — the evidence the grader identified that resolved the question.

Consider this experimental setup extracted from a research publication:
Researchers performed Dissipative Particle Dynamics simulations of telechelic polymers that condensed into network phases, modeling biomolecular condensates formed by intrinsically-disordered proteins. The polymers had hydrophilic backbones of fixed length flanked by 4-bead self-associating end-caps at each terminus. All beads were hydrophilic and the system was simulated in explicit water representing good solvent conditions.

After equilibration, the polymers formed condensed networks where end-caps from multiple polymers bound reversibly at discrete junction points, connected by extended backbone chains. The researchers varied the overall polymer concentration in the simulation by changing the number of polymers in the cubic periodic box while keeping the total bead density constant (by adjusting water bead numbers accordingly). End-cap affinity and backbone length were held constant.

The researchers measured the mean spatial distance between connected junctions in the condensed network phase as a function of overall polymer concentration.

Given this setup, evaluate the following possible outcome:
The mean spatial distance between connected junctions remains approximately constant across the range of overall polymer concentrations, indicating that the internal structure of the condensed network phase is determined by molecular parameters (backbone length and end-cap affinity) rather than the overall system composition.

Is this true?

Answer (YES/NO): YES